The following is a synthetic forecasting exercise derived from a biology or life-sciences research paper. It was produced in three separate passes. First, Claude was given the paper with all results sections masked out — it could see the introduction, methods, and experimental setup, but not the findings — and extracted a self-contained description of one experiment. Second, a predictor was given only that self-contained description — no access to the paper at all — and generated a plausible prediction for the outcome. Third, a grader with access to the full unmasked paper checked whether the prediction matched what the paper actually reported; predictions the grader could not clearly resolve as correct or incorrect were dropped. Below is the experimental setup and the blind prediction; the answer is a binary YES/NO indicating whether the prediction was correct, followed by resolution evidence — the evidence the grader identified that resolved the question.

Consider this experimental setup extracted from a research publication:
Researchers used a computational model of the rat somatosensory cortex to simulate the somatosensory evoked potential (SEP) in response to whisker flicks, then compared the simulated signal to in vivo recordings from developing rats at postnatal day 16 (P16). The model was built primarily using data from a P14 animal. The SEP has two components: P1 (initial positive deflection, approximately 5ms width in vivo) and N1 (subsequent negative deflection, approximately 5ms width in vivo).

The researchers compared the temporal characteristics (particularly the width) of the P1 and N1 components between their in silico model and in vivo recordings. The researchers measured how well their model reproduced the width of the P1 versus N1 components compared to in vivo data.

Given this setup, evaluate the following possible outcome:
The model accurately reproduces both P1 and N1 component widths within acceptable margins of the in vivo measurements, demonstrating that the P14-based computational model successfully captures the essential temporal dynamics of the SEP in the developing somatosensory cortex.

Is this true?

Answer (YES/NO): NO